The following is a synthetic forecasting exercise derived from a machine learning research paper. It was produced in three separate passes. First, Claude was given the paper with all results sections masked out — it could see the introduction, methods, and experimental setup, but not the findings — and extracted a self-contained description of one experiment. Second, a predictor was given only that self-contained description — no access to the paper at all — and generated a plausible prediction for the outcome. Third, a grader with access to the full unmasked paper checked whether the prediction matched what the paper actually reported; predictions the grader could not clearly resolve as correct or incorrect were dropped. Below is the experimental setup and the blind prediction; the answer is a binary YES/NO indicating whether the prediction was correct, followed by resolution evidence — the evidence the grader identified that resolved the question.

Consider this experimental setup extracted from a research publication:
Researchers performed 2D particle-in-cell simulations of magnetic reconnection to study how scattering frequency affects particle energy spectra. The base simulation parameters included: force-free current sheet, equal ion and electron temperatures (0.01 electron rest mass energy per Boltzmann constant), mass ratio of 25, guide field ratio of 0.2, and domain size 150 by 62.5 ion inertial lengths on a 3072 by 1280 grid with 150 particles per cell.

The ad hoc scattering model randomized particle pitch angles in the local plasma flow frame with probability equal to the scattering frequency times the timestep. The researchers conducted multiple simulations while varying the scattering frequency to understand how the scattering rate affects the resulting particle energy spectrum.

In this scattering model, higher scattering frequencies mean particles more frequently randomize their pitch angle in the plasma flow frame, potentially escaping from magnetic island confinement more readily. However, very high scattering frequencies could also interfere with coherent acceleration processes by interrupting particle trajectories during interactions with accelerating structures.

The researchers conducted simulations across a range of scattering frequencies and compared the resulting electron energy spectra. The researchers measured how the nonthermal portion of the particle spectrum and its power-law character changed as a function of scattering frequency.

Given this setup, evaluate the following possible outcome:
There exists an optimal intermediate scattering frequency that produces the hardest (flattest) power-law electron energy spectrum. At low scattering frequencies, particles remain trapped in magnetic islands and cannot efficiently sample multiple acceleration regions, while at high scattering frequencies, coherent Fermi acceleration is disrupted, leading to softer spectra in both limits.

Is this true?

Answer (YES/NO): NO